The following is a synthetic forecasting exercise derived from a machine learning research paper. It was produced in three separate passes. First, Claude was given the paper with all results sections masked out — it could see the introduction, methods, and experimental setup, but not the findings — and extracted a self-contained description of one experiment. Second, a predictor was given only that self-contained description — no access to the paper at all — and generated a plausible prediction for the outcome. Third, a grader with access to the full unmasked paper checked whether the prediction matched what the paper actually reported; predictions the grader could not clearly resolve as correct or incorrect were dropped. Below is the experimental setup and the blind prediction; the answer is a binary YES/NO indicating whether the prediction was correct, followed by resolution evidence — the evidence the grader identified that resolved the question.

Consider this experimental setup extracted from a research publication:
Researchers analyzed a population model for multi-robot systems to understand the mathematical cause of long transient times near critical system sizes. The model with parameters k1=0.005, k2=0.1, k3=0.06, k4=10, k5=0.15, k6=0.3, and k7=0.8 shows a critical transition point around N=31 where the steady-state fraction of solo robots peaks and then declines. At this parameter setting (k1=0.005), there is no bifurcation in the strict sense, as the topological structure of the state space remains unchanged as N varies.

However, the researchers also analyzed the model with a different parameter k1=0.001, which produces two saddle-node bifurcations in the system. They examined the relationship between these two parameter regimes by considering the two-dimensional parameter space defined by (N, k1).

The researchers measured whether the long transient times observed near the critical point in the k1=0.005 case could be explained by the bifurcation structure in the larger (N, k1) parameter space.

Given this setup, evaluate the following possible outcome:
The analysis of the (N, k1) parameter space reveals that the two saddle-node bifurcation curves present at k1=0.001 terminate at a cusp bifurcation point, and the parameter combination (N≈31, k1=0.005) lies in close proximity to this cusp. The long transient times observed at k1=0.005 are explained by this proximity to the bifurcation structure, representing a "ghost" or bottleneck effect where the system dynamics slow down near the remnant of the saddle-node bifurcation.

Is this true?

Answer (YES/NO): YES